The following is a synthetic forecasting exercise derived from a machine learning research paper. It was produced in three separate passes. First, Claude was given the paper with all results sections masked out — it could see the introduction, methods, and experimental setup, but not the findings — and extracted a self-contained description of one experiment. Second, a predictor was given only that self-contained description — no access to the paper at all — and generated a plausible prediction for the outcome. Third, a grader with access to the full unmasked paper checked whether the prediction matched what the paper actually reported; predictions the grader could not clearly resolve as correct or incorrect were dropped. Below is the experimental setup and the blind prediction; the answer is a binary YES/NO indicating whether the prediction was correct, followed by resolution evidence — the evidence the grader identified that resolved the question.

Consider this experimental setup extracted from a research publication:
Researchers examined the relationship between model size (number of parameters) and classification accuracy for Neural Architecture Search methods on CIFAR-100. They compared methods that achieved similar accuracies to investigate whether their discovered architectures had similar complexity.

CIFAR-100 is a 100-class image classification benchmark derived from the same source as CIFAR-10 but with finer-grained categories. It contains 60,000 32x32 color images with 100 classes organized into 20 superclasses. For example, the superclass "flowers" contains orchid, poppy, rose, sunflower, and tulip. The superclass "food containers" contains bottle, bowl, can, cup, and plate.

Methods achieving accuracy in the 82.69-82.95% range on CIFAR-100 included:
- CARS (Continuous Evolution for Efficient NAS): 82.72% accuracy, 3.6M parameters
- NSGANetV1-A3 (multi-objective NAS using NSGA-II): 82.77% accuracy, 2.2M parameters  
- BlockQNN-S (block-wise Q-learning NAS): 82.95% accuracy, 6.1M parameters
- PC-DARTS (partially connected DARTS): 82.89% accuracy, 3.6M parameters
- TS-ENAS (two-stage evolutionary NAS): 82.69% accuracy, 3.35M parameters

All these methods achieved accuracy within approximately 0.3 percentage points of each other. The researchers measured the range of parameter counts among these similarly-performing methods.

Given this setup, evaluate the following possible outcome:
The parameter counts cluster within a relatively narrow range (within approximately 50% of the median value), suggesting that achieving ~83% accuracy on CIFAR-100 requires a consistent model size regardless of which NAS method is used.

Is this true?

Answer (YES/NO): NO